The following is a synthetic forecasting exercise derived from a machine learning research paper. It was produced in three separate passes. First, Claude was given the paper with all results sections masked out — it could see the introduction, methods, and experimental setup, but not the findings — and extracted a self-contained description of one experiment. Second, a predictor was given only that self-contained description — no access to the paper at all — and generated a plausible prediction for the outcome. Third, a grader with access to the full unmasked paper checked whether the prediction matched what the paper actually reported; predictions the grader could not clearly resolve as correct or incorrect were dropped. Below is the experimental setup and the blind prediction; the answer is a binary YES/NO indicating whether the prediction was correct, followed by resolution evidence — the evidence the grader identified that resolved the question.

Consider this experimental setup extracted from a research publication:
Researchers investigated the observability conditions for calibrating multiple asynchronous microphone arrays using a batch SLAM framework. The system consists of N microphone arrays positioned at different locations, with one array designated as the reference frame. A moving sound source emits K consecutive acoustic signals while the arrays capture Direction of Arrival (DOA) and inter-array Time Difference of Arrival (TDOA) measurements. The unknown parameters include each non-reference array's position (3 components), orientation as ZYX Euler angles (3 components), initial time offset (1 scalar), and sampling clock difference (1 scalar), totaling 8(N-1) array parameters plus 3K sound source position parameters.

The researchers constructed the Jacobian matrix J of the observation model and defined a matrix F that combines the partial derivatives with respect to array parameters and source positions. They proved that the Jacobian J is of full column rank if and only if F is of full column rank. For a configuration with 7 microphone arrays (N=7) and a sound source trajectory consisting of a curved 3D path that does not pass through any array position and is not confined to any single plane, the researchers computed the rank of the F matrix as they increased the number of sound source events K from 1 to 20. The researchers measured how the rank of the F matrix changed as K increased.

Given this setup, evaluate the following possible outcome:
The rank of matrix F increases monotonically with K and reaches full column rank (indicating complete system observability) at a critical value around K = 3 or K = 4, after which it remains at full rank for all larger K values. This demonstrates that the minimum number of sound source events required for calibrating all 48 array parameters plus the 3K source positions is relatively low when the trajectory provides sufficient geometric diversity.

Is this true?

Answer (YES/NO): NO